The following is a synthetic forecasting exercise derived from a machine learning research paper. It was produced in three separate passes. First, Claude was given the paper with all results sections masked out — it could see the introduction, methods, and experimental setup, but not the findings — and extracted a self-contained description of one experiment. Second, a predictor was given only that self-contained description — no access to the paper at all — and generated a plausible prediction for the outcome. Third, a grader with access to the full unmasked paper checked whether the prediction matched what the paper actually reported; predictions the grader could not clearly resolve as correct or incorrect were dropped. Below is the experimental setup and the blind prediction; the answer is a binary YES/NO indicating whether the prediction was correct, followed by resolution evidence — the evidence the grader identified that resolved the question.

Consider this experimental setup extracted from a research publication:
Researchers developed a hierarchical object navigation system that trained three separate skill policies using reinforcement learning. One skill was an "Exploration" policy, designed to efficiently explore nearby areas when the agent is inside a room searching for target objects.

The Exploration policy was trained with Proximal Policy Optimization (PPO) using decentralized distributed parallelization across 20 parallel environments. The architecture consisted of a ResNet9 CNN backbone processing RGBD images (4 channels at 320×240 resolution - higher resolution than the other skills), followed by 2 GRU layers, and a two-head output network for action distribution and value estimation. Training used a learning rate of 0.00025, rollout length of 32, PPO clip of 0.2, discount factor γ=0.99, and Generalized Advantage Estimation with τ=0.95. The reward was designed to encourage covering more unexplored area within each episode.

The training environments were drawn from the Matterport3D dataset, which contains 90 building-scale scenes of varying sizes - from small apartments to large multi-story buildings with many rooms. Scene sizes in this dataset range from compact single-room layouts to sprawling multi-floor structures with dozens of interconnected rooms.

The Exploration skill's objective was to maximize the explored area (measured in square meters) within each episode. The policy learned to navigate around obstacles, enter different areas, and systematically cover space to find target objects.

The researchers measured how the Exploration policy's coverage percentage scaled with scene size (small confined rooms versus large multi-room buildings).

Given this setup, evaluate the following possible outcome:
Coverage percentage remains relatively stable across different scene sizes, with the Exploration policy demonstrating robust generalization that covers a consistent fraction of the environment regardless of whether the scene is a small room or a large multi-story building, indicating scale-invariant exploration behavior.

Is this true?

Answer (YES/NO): NO